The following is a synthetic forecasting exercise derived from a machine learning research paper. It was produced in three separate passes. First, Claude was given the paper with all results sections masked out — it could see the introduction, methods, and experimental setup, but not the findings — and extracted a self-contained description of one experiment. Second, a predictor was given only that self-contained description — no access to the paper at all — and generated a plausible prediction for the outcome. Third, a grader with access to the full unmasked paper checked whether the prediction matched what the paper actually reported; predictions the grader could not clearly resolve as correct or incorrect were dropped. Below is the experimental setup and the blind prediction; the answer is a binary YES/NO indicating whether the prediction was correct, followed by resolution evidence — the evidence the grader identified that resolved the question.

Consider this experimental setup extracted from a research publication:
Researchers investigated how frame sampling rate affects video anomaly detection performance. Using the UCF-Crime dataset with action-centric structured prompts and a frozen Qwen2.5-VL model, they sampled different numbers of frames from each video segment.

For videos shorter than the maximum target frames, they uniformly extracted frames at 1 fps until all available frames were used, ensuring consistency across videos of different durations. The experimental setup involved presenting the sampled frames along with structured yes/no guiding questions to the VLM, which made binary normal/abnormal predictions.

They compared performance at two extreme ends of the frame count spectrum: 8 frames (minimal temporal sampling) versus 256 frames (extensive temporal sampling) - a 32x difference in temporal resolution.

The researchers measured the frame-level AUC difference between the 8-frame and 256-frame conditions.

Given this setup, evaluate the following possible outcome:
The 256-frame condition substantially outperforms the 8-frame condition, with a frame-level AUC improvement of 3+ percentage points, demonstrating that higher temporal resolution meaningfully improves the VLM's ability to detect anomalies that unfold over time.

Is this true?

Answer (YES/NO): NO